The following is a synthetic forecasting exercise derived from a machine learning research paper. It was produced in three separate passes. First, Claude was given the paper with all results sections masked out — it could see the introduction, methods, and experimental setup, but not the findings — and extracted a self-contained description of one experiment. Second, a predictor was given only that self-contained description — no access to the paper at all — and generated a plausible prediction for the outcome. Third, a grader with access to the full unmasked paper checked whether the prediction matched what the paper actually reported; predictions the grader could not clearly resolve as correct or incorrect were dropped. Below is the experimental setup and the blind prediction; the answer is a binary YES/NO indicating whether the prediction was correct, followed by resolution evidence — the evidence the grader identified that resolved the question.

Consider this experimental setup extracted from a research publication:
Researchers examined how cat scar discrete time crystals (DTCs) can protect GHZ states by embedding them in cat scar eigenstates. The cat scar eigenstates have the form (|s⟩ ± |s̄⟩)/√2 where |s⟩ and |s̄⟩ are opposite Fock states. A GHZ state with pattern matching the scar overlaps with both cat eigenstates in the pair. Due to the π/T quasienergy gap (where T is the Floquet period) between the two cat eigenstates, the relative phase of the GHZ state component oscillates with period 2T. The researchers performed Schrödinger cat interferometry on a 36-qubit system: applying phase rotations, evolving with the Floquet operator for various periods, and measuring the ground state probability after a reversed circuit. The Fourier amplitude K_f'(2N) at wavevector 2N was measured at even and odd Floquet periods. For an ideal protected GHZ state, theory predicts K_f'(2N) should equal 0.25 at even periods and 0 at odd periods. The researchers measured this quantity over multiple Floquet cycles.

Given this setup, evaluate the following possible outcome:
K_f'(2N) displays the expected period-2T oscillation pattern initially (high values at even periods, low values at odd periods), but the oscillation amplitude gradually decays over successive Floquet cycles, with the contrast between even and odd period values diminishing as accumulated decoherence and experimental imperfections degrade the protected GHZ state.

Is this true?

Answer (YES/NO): YES